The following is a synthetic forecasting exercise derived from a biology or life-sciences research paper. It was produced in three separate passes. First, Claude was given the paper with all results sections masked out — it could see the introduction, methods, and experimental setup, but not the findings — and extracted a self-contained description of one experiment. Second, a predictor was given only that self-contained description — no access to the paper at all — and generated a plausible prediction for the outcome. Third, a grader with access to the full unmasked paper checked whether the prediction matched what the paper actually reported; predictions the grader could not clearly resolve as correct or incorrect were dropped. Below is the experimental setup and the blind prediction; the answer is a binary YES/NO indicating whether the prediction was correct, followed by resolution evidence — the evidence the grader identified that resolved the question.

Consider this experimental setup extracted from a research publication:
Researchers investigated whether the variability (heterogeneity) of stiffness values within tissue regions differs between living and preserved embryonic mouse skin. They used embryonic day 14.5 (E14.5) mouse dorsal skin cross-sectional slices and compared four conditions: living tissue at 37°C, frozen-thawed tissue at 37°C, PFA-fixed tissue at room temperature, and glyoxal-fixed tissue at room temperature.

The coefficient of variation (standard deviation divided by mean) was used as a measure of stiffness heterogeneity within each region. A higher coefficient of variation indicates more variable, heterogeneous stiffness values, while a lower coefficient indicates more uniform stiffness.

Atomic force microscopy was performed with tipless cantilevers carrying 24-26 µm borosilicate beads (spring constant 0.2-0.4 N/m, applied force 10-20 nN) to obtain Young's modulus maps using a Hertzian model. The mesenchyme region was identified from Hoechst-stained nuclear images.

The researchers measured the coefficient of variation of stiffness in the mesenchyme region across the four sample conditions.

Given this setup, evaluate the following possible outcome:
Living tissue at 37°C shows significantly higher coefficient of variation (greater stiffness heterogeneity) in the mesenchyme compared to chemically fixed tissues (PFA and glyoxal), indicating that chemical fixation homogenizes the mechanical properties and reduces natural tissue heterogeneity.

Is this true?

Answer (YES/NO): NO